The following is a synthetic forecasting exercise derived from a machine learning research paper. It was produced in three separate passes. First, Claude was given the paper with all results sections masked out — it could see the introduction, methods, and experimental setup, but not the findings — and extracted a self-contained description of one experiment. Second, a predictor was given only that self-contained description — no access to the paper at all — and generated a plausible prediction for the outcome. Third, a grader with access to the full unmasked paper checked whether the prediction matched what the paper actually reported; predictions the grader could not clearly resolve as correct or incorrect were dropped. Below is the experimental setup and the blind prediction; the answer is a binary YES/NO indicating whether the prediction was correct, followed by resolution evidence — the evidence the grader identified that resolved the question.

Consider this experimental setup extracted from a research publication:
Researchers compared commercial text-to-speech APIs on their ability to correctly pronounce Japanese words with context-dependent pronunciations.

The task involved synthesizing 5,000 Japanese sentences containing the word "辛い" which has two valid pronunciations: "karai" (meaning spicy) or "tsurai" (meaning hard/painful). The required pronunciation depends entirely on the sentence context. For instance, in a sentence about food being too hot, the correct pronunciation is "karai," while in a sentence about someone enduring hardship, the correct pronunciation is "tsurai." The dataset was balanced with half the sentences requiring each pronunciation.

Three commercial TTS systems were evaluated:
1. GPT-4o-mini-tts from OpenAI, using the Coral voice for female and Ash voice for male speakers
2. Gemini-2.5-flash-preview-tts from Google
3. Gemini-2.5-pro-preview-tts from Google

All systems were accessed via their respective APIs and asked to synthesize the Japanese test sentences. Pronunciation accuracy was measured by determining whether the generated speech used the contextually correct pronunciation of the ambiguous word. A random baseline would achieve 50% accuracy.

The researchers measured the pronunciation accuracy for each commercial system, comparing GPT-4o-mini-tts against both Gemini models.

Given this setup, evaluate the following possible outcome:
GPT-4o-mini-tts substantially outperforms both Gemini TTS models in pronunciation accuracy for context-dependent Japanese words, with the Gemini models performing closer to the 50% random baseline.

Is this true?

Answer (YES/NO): NO